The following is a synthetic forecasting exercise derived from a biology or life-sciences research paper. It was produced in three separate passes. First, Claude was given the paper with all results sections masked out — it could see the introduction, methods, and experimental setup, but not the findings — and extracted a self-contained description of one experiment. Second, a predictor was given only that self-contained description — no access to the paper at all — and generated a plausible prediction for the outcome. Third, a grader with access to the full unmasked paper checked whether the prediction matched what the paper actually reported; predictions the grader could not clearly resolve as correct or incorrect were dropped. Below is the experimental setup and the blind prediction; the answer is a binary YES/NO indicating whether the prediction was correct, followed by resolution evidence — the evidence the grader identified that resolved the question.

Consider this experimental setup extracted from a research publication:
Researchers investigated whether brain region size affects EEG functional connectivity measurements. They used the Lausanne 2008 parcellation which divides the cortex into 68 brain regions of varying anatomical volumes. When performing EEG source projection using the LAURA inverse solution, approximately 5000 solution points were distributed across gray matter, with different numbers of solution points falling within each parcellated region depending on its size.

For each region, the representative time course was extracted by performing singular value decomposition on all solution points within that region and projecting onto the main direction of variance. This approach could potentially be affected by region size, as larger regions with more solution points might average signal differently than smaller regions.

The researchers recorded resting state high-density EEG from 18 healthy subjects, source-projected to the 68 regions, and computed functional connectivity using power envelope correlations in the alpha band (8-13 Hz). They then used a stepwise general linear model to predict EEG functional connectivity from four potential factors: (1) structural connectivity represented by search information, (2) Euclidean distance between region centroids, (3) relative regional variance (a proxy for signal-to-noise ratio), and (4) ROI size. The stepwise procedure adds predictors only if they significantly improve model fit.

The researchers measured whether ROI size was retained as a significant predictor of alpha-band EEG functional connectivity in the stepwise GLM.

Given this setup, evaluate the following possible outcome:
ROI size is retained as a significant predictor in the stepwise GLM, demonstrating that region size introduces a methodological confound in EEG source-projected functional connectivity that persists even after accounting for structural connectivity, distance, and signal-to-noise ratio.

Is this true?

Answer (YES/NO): NO